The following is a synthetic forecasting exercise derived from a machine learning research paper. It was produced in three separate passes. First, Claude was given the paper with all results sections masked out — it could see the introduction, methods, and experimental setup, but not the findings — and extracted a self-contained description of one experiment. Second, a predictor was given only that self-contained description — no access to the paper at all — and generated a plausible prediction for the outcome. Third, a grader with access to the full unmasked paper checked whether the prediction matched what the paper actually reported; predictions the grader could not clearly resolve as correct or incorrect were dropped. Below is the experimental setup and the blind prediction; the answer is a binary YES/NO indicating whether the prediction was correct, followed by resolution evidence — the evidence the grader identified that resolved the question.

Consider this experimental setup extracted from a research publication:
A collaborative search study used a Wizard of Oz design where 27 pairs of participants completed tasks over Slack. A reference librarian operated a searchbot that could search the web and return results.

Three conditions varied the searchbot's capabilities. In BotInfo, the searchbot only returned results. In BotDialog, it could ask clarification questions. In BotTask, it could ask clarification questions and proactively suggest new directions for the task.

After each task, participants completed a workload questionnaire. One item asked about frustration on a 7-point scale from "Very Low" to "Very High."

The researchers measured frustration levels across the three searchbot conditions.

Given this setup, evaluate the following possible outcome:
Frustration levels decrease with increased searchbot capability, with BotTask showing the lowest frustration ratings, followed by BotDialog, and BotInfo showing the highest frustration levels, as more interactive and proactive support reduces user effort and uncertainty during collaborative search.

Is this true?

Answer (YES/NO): NO